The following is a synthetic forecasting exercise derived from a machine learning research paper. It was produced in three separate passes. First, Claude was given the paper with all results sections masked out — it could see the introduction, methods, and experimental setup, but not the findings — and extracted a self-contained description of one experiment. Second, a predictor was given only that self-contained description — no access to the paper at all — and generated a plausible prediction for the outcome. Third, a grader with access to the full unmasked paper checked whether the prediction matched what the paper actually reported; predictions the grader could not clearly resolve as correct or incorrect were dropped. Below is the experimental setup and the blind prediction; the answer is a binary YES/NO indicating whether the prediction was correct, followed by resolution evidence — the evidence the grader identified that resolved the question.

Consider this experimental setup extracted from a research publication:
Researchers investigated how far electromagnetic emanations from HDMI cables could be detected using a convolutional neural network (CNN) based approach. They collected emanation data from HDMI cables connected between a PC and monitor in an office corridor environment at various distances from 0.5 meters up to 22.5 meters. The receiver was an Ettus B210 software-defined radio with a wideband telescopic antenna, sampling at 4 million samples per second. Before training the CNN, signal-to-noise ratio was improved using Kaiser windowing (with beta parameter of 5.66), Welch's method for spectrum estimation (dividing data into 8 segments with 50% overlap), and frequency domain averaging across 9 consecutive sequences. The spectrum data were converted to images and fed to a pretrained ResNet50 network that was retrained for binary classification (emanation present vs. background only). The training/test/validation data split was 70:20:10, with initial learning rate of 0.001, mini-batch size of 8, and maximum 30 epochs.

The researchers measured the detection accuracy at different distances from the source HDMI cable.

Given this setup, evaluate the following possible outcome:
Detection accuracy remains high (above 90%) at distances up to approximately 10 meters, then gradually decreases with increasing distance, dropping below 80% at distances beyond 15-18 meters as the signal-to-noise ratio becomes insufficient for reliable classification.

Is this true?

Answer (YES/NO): NO